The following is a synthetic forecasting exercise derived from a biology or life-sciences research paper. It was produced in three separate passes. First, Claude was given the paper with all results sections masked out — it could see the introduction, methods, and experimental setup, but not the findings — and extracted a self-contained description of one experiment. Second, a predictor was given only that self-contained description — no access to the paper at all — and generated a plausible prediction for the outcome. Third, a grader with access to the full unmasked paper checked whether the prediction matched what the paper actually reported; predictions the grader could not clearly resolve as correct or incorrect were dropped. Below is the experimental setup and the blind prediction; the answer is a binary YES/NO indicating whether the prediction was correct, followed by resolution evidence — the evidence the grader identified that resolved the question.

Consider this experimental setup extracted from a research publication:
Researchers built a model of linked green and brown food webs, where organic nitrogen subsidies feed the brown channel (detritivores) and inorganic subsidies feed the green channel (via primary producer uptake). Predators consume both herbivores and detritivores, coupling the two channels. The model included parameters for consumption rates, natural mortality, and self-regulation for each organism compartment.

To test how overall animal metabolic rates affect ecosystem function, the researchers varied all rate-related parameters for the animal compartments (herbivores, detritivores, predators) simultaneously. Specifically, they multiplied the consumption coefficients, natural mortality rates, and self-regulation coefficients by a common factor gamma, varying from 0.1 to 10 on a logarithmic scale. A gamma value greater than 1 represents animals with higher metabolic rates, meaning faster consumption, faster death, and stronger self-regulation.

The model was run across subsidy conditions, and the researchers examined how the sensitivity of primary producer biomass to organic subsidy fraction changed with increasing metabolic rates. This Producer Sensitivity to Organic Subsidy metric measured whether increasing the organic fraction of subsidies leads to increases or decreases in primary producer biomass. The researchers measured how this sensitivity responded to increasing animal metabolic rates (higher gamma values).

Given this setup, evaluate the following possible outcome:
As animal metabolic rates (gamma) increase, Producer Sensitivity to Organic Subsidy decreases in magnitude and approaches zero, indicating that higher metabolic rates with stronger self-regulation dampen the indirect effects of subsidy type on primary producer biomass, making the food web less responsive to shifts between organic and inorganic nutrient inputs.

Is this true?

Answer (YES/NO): NO